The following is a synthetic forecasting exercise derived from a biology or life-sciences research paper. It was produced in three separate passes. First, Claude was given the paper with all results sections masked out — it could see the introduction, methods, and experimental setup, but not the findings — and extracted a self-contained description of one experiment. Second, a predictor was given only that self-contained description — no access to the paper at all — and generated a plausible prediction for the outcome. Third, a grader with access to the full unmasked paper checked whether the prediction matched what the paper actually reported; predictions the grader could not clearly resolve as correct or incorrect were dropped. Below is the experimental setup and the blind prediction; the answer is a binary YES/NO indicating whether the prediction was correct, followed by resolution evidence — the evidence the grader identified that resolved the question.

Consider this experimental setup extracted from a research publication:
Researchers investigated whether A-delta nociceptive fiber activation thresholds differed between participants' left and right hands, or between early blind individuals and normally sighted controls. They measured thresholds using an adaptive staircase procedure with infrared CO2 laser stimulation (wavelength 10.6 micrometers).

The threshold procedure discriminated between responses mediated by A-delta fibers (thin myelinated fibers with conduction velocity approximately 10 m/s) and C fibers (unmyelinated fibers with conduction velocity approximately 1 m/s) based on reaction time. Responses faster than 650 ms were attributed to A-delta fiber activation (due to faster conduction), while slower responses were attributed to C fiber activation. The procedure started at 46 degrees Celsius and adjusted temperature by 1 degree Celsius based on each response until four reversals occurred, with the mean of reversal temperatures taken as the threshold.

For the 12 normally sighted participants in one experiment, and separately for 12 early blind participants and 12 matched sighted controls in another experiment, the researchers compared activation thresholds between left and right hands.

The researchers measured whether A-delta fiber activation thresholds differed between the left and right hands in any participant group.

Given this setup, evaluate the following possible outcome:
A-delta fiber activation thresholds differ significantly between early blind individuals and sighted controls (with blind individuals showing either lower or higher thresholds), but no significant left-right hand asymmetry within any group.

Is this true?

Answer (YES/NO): NO